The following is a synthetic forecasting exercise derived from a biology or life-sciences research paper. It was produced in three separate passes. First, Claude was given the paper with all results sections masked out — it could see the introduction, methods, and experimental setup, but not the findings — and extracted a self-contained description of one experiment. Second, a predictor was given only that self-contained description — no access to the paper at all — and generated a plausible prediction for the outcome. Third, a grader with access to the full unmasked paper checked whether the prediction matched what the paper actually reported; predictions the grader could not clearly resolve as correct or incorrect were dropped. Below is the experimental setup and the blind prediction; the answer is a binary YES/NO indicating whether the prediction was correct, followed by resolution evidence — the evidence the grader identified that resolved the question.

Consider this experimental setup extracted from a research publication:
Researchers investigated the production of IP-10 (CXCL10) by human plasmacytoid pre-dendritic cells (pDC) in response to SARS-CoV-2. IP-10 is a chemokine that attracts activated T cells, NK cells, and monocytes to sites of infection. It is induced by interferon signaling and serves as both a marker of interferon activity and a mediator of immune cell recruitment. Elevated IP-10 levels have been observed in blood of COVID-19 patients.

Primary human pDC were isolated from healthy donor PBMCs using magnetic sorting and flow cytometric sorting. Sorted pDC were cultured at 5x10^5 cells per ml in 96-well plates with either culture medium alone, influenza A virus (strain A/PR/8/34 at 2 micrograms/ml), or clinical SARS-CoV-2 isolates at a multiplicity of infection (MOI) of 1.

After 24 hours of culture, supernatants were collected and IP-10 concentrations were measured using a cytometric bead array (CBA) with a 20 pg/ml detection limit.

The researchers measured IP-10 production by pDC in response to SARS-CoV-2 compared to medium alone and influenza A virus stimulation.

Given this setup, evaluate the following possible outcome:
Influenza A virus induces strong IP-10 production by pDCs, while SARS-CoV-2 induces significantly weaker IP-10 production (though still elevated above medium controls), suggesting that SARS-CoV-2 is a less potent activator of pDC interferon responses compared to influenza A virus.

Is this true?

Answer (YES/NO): NO